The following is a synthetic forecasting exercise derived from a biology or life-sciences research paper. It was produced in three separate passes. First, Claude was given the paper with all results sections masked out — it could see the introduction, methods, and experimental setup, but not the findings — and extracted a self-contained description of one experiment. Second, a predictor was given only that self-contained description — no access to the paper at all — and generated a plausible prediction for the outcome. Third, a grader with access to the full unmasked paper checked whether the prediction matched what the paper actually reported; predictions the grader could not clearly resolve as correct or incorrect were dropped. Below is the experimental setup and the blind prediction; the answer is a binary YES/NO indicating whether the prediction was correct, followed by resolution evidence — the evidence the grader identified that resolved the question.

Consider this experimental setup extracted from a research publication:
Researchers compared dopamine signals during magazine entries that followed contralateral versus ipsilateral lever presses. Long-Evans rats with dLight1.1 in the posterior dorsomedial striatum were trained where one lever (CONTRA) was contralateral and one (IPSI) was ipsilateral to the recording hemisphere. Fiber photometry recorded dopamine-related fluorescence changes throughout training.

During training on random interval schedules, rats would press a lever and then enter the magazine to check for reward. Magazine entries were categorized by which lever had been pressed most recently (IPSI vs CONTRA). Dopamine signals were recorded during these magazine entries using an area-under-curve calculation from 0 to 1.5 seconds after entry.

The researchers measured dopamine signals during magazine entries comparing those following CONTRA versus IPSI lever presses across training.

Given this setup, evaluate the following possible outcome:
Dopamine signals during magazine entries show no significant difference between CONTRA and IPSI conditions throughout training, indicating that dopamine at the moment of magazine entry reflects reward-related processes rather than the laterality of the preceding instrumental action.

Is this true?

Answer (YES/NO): NO